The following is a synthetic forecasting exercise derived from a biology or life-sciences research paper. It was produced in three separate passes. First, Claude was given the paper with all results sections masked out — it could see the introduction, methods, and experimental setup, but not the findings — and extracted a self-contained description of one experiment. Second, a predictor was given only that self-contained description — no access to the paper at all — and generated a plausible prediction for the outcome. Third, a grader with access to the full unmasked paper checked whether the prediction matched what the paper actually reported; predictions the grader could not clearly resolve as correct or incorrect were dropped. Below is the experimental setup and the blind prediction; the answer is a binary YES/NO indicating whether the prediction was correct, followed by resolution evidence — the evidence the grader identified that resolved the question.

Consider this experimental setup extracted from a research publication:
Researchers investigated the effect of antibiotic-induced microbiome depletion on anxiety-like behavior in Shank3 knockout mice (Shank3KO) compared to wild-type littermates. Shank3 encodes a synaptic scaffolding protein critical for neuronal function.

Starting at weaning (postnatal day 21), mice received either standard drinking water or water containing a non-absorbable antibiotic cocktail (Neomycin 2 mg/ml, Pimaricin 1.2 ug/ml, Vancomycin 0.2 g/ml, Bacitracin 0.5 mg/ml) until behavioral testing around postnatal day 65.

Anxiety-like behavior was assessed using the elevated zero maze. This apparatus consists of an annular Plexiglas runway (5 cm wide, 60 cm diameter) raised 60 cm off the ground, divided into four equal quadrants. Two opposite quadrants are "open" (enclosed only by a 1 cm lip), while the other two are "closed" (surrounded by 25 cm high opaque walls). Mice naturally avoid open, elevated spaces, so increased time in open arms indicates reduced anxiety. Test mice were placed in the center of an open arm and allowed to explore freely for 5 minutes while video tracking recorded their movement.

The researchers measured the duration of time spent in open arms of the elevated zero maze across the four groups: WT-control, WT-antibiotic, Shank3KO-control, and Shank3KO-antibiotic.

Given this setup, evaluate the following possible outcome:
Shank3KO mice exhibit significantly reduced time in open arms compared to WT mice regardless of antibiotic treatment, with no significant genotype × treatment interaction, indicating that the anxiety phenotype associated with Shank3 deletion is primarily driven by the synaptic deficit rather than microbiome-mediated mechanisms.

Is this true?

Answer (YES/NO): NO